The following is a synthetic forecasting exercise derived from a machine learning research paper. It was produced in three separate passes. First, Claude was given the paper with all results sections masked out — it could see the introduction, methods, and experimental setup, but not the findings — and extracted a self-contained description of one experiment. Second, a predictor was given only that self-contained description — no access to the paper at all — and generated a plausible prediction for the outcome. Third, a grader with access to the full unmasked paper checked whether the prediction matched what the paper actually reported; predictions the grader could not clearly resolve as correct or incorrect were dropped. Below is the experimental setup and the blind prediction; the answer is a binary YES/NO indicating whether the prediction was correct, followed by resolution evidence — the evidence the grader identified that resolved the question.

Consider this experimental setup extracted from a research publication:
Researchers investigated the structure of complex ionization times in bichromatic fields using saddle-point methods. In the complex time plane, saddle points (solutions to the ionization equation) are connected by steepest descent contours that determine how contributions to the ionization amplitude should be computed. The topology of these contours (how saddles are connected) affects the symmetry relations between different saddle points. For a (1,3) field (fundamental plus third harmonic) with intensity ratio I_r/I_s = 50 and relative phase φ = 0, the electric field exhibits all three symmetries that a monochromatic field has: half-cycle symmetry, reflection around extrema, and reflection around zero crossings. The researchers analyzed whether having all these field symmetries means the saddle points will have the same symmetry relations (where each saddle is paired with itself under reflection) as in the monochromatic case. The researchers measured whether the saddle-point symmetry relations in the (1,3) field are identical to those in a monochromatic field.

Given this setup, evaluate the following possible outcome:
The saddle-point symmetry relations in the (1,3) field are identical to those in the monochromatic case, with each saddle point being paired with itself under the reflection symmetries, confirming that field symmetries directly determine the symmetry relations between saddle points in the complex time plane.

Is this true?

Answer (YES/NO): NO